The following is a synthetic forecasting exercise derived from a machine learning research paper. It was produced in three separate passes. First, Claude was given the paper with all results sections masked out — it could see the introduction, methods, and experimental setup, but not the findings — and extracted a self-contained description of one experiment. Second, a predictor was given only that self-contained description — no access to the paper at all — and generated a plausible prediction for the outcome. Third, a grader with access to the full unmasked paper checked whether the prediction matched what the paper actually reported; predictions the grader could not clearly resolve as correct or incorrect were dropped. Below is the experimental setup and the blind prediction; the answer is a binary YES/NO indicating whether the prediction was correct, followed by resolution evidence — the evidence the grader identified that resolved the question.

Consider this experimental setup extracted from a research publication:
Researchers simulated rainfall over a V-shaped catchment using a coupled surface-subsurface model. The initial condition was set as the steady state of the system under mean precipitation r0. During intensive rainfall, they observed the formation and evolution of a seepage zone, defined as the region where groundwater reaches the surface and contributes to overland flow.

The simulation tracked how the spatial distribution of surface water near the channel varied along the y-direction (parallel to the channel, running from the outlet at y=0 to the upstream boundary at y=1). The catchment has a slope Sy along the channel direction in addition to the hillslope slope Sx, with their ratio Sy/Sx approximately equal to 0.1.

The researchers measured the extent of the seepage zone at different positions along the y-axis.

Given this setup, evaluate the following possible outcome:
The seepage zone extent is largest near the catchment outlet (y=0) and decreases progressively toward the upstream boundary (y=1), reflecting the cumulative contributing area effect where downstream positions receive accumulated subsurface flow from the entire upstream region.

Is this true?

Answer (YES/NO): YES